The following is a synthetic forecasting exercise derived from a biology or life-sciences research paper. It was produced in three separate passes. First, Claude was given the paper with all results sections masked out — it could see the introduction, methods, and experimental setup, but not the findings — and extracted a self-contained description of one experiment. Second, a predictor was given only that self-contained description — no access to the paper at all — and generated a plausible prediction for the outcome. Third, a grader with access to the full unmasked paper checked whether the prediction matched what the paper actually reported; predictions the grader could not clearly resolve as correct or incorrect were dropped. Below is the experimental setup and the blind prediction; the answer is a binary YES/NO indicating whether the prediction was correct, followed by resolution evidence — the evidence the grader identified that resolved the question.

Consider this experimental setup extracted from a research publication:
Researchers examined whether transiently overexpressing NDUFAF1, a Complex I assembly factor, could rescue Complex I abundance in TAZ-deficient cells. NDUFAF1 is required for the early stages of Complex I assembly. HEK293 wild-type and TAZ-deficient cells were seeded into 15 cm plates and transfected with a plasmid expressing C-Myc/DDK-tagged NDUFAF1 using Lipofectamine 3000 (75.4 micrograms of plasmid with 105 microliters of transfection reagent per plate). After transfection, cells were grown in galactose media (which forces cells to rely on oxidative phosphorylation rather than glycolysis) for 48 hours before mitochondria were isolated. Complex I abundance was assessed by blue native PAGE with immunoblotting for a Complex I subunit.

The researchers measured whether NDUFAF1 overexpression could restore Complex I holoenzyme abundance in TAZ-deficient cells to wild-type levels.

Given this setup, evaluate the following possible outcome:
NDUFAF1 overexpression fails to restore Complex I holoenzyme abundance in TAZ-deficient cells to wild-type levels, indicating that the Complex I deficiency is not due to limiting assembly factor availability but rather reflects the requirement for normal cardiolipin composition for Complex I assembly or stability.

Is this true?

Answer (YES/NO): YES